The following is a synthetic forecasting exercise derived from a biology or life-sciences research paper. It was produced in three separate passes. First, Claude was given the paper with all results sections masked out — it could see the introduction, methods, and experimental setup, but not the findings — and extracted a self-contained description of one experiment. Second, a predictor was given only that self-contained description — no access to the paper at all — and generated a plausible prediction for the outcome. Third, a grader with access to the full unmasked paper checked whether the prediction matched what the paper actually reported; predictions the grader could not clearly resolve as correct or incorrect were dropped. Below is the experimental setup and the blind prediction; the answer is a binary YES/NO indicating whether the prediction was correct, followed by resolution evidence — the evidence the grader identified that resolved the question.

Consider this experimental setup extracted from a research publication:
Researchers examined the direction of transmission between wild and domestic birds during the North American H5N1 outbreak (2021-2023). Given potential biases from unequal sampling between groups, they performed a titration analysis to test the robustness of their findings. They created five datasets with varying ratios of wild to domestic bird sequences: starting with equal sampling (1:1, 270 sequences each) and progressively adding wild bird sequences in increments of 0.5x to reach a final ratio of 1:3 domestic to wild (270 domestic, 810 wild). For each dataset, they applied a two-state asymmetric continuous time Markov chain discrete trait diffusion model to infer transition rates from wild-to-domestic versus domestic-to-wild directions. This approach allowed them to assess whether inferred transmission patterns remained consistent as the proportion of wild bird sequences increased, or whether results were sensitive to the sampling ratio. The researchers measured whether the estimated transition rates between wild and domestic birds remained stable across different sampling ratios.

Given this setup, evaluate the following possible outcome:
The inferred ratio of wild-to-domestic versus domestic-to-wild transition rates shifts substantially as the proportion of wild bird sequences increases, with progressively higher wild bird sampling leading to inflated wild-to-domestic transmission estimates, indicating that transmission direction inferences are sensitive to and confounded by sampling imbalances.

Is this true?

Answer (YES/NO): NO